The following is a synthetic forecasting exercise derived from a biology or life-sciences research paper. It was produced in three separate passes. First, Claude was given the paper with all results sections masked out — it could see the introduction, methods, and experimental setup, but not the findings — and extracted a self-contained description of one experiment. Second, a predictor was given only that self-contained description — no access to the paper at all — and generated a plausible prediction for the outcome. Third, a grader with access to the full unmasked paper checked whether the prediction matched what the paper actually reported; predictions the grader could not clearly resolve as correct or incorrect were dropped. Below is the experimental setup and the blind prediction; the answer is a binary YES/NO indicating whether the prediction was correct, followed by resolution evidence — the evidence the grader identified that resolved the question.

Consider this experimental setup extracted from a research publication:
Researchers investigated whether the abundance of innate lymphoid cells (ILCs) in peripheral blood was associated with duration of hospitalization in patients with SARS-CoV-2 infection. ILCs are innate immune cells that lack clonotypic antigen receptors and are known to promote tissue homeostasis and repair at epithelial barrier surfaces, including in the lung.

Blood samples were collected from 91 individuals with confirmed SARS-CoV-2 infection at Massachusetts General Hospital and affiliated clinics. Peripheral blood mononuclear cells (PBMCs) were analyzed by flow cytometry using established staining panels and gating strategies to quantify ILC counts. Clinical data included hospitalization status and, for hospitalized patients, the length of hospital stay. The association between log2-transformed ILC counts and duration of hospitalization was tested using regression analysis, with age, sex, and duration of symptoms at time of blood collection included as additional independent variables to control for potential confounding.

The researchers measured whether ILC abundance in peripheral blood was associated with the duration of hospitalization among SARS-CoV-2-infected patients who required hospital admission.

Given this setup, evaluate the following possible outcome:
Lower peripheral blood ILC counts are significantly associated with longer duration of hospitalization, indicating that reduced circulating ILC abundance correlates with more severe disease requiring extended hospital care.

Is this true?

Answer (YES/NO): YES